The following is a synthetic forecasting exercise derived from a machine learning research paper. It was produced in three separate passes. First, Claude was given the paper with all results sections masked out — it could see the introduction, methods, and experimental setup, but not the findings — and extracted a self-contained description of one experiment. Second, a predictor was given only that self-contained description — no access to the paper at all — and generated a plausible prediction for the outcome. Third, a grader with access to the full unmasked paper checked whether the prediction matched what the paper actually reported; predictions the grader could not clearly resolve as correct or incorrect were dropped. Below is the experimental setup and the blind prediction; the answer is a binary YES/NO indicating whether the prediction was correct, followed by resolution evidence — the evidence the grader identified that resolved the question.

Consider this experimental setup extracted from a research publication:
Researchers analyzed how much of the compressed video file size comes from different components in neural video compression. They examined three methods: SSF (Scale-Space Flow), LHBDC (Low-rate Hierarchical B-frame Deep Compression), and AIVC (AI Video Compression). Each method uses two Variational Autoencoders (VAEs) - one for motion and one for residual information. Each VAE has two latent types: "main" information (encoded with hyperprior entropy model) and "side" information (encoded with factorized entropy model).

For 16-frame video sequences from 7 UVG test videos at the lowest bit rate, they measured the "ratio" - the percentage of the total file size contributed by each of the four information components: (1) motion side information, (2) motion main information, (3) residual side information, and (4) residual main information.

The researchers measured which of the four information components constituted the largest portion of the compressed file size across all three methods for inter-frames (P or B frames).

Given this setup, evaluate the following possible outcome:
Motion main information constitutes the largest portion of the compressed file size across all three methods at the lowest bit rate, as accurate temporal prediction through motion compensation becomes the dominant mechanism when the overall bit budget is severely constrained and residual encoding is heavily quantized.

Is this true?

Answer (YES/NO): NO